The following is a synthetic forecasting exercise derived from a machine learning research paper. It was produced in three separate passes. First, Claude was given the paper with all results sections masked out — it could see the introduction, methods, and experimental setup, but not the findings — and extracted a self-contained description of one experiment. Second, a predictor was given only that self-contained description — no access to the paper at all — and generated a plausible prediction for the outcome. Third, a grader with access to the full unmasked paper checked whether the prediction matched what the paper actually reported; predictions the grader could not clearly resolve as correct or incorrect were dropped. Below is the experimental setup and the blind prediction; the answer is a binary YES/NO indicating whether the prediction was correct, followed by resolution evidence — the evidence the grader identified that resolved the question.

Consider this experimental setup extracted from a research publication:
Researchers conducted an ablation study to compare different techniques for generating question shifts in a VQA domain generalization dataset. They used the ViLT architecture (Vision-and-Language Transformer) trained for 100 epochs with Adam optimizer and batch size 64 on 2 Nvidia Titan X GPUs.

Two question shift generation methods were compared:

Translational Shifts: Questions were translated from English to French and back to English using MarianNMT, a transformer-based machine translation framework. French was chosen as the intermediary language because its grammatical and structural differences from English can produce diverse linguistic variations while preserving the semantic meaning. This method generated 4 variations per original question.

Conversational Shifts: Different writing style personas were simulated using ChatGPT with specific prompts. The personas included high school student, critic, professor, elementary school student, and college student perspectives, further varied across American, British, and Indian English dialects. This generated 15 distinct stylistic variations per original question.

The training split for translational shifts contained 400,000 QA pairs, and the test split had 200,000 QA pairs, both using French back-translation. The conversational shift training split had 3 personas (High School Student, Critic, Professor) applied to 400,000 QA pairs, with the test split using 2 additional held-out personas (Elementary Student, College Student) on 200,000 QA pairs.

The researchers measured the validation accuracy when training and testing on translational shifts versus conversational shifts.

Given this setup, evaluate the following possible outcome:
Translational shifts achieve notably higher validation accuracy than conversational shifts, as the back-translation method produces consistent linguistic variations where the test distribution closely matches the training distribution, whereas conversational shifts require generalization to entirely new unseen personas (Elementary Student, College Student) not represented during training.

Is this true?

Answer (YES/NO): NO